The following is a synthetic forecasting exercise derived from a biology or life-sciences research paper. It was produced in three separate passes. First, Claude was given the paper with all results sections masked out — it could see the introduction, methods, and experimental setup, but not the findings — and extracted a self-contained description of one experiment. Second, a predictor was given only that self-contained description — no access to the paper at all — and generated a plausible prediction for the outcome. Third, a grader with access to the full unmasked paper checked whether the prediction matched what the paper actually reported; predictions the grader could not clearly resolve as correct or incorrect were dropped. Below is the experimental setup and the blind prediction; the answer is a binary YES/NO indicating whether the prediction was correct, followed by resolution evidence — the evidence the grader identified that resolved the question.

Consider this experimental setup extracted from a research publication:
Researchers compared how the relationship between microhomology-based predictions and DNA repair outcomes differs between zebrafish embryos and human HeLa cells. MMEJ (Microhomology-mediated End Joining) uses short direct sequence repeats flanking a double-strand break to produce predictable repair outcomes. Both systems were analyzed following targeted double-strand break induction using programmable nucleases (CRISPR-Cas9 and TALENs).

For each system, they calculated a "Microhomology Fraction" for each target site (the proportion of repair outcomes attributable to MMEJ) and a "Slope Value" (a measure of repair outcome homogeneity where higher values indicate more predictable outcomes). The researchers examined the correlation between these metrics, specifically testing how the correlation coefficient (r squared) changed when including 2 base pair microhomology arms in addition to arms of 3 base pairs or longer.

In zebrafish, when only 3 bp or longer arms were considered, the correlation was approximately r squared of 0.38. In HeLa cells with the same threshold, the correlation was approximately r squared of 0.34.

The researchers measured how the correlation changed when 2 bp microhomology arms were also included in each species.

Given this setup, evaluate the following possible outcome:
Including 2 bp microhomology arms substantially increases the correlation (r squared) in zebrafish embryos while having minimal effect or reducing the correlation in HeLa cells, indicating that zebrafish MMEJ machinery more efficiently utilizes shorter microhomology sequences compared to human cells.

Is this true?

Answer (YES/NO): NO